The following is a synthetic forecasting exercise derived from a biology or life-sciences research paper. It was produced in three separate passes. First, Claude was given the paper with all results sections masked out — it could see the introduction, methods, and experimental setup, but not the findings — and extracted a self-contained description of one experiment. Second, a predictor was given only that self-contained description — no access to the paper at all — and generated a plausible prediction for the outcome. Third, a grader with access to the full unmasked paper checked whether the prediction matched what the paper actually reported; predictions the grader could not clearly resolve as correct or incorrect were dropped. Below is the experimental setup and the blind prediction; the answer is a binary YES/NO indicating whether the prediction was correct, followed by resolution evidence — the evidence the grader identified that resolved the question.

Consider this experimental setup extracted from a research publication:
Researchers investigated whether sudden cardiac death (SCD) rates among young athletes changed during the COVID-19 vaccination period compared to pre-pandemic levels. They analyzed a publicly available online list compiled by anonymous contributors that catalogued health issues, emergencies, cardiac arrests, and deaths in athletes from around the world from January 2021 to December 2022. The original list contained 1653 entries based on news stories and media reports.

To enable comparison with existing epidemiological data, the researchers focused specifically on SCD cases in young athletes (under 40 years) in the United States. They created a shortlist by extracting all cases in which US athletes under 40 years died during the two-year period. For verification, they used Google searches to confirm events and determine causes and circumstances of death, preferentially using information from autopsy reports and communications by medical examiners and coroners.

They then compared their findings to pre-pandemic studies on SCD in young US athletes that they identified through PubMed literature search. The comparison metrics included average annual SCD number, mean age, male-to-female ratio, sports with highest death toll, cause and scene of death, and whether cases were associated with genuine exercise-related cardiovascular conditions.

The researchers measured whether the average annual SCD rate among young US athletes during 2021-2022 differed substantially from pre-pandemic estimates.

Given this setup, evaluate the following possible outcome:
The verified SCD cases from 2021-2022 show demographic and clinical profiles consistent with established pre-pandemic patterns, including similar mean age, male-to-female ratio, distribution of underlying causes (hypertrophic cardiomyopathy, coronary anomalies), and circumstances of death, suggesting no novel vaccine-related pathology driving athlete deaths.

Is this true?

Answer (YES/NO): NO